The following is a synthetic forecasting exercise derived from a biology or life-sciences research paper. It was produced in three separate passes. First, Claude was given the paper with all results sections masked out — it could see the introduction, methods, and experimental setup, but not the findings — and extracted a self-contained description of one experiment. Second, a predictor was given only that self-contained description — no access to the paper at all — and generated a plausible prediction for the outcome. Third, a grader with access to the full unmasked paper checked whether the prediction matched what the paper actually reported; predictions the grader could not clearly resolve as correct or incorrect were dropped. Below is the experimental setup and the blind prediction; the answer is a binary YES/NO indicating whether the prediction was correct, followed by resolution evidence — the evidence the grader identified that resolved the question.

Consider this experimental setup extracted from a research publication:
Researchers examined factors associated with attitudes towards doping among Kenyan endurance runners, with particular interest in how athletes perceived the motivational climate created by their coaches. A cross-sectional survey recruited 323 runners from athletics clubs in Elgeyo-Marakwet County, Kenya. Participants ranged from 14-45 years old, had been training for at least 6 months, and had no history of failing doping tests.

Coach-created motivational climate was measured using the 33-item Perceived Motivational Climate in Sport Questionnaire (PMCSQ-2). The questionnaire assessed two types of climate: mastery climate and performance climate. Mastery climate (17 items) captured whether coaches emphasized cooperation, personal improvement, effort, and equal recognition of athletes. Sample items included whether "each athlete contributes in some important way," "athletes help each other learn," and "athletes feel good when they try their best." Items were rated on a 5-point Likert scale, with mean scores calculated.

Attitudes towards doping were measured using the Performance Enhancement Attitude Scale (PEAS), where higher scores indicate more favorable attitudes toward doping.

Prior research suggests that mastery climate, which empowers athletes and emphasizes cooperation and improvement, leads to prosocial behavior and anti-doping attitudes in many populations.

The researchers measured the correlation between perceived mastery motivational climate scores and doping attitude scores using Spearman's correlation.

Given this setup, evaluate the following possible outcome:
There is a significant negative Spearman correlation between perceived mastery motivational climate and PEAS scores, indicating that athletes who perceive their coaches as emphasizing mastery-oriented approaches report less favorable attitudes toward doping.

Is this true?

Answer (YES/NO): YES